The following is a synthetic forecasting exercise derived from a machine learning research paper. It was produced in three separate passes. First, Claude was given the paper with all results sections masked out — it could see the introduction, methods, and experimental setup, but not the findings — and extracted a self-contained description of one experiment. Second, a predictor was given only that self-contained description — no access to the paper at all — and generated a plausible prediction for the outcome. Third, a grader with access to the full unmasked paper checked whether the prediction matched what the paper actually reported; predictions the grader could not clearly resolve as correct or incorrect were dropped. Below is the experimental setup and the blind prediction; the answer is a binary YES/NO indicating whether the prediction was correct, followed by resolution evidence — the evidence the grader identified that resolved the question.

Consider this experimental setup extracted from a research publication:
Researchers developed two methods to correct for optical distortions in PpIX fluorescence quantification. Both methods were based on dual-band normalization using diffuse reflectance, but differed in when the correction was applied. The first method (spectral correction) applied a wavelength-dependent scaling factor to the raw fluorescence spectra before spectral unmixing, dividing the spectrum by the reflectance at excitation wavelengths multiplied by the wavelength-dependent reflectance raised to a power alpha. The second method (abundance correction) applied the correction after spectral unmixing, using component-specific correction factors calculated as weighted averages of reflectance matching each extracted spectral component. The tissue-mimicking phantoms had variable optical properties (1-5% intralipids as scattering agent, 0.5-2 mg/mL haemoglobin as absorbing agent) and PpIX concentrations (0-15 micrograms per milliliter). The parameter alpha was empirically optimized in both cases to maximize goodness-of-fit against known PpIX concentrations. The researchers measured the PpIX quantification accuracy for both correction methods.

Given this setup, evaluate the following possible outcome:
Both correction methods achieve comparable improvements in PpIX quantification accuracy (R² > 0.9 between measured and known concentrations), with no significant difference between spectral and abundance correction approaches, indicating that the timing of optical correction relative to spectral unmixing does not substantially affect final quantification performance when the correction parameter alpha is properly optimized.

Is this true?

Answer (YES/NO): NO